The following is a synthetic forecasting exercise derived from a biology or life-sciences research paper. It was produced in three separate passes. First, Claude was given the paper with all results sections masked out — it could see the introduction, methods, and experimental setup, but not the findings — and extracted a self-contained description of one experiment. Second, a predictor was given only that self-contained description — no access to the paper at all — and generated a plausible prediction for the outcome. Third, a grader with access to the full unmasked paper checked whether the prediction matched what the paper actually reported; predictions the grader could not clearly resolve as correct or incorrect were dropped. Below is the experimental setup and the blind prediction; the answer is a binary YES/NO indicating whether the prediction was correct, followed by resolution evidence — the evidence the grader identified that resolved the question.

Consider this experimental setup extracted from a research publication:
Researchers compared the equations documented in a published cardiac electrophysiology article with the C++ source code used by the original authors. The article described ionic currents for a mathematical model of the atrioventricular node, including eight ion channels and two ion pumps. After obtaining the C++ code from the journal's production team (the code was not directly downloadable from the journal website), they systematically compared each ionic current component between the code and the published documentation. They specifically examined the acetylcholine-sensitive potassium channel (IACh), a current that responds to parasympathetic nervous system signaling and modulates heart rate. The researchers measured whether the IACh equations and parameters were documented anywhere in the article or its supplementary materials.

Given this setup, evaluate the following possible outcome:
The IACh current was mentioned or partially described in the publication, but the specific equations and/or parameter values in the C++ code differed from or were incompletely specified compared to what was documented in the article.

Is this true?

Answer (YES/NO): NO